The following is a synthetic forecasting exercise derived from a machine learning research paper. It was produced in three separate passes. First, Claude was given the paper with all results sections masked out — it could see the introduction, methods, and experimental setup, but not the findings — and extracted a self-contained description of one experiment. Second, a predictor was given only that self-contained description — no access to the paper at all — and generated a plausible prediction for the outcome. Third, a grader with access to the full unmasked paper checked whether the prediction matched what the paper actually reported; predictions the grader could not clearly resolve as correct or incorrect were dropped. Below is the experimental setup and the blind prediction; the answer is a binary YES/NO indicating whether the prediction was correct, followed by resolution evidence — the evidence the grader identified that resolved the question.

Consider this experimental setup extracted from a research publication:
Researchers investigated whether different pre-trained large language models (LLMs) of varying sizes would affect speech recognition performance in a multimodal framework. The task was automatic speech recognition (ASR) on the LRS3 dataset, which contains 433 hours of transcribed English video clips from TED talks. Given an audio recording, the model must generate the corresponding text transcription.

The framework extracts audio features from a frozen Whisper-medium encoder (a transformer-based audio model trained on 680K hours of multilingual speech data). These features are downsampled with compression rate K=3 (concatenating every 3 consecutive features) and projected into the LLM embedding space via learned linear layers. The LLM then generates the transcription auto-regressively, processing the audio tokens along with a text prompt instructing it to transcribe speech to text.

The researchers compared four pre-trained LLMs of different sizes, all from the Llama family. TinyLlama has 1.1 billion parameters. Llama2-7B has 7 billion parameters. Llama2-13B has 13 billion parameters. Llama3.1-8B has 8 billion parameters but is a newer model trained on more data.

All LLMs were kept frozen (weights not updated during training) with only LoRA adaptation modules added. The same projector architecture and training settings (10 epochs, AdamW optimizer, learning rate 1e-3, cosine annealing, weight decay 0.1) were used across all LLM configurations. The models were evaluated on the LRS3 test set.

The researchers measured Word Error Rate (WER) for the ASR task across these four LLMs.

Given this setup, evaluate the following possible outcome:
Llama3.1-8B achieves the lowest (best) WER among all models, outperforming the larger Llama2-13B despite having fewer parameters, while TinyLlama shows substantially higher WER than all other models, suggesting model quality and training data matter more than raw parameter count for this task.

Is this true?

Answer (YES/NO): NO